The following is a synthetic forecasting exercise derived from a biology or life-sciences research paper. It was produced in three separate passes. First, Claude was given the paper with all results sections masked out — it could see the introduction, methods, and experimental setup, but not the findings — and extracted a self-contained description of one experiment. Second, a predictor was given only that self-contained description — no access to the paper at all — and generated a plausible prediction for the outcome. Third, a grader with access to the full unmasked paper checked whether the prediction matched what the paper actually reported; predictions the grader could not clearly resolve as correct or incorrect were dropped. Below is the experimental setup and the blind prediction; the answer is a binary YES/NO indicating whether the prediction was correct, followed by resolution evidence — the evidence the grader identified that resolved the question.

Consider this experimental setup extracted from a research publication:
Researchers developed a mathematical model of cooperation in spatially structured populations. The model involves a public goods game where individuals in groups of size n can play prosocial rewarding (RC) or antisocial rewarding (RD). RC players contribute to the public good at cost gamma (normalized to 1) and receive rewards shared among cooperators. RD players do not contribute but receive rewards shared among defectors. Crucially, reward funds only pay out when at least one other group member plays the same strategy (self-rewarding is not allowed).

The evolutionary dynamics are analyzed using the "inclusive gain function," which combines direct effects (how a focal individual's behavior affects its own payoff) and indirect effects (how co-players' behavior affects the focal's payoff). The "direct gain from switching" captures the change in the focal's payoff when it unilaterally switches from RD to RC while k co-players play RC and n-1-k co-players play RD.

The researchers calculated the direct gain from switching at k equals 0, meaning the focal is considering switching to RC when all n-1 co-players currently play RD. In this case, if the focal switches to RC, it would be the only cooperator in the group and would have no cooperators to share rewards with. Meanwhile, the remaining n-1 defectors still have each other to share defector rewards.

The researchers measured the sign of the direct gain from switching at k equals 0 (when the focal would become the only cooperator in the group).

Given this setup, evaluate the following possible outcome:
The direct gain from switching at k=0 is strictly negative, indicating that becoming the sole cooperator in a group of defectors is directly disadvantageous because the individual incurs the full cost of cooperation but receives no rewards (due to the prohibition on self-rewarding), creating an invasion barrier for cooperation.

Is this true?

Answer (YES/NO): YES